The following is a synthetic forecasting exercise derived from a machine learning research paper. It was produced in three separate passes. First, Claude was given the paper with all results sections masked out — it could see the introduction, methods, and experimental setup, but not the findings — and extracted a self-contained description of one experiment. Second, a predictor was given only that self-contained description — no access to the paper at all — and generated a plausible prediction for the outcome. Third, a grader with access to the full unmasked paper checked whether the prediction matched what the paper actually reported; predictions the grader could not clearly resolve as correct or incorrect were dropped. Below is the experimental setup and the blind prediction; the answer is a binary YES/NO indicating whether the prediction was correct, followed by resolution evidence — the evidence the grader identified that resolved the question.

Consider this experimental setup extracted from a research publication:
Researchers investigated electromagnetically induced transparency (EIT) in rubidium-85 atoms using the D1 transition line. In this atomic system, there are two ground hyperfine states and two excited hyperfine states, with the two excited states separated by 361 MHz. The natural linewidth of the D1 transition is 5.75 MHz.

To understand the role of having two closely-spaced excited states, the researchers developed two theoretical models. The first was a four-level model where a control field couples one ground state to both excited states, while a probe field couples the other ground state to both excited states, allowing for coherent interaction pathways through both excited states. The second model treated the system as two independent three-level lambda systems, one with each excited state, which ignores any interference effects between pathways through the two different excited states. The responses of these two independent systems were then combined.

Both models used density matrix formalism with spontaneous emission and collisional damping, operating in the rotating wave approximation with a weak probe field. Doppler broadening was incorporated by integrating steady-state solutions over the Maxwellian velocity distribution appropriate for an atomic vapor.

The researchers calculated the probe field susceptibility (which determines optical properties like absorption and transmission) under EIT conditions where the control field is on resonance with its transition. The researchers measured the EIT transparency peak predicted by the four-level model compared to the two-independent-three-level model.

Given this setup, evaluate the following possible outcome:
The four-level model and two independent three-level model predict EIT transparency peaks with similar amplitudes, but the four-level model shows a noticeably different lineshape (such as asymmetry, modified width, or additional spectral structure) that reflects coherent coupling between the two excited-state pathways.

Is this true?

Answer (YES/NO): NO